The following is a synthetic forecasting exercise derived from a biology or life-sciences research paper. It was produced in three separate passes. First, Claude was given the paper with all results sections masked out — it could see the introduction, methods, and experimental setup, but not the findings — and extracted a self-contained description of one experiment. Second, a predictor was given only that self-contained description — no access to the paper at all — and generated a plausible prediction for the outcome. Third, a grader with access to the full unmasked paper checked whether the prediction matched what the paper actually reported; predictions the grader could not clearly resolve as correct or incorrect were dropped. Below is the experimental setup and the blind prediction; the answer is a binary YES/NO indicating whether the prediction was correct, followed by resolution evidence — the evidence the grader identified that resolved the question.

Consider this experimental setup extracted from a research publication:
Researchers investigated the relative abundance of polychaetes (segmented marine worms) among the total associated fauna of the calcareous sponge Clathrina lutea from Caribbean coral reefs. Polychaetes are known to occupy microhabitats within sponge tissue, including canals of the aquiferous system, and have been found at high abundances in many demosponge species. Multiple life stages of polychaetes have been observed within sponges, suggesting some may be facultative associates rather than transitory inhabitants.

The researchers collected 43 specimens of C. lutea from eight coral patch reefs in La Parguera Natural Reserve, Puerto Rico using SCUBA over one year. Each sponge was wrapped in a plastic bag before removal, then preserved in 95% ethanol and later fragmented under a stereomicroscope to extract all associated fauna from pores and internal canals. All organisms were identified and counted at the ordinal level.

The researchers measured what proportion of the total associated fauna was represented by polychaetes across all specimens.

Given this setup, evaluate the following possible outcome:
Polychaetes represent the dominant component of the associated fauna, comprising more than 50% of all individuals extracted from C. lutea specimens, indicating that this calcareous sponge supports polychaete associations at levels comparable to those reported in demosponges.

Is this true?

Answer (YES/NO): NO